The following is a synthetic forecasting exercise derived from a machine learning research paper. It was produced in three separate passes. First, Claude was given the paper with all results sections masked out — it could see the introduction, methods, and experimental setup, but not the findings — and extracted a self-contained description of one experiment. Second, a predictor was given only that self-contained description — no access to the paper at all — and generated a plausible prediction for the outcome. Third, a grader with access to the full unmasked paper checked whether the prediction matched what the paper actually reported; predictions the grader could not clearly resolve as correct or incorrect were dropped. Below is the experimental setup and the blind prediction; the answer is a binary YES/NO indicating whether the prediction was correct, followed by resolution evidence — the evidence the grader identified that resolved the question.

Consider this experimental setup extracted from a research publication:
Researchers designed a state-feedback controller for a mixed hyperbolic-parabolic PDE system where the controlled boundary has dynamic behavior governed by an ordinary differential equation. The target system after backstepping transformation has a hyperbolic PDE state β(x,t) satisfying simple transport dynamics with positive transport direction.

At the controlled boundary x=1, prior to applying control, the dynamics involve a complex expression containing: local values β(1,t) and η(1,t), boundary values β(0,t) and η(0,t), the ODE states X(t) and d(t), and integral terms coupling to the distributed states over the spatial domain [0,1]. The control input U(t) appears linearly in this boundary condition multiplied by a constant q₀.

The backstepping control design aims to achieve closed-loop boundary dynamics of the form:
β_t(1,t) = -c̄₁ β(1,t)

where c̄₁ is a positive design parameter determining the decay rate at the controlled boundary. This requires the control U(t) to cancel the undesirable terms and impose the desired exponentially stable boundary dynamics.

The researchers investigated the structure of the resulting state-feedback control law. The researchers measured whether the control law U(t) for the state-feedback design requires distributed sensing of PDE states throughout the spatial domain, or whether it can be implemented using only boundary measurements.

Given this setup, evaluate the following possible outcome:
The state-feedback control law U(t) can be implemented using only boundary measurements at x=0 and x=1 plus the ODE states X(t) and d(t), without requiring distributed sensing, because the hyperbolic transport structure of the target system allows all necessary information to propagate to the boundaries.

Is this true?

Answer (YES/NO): NO